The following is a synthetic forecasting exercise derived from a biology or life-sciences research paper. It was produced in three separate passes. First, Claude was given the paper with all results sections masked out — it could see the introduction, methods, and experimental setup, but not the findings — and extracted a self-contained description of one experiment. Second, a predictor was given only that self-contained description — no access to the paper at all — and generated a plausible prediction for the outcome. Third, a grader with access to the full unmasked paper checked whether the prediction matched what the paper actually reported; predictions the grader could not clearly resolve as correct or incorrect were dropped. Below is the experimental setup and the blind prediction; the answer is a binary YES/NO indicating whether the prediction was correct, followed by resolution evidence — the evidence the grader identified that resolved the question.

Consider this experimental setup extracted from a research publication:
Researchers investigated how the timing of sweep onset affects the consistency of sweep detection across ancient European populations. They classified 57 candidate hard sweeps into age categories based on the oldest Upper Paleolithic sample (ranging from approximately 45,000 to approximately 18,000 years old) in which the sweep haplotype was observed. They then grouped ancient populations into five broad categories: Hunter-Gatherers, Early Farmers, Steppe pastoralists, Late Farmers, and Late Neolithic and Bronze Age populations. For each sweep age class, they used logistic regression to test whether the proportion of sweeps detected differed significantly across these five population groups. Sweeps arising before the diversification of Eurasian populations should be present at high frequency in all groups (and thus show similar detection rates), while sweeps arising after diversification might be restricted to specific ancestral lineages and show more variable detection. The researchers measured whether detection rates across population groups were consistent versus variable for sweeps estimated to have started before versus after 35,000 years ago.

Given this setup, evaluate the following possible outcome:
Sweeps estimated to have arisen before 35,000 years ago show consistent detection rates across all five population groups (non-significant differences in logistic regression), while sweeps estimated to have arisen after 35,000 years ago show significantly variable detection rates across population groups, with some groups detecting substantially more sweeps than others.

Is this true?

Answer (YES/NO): YES